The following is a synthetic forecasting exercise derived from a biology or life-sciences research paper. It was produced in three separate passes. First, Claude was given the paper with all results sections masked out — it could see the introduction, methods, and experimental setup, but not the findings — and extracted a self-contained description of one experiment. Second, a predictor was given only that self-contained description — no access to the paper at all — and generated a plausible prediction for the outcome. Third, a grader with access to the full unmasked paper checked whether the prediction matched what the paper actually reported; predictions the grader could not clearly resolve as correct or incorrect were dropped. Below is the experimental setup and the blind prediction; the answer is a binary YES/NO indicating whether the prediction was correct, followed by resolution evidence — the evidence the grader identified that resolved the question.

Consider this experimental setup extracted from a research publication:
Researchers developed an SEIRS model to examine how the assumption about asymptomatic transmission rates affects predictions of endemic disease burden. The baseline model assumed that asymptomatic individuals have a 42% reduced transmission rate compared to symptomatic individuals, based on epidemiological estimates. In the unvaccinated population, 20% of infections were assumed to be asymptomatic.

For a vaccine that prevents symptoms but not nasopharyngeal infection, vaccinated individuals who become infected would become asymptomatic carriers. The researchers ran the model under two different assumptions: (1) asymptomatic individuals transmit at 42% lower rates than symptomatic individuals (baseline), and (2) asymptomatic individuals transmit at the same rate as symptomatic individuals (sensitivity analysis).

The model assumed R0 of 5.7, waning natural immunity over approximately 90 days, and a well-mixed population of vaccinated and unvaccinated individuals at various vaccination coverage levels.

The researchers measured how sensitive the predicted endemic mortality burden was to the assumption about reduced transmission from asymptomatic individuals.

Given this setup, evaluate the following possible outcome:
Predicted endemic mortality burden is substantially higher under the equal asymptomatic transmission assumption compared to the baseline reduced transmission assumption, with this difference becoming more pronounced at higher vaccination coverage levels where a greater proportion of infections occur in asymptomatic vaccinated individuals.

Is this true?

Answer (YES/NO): NO